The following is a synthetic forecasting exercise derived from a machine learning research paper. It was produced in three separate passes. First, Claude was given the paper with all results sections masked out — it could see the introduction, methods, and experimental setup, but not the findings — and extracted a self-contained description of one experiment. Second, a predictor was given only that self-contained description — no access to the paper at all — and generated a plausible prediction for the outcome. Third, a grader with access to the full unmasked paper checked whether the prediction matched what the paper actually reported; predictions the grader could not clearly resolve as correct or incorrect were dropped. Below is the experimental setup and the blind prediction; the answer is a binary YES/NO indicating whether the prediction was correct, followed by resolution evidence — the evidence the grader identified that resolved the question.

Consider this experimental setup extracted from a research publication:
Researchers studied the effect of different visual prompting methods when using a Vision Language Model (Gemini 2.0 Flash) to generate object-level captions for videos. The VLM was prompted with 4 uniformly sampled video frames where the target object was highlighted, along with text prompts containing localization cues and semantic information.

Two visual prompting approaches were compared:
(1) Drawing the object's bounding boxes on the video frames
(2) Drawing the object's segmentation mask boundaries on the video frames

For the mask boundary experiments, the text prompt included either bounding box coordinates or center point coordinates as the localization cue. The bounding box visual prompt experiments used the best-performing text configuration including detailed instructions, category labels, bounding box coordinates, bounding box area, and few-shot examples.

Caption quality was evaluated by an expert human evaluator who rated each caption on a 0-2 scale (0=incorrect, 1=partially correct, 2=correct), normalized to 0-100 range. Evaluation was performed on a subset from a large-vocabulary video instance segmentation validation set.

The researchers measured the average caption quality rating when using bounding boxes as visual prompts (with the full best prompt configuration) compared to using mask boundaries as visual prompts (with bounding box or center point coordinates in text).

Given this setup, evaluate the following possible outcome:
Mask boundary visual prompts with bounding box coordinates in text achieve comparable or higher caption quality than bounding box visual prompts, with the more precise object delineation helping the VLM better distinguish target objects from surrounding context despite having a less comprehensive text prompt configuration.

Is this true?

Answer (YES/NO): NO